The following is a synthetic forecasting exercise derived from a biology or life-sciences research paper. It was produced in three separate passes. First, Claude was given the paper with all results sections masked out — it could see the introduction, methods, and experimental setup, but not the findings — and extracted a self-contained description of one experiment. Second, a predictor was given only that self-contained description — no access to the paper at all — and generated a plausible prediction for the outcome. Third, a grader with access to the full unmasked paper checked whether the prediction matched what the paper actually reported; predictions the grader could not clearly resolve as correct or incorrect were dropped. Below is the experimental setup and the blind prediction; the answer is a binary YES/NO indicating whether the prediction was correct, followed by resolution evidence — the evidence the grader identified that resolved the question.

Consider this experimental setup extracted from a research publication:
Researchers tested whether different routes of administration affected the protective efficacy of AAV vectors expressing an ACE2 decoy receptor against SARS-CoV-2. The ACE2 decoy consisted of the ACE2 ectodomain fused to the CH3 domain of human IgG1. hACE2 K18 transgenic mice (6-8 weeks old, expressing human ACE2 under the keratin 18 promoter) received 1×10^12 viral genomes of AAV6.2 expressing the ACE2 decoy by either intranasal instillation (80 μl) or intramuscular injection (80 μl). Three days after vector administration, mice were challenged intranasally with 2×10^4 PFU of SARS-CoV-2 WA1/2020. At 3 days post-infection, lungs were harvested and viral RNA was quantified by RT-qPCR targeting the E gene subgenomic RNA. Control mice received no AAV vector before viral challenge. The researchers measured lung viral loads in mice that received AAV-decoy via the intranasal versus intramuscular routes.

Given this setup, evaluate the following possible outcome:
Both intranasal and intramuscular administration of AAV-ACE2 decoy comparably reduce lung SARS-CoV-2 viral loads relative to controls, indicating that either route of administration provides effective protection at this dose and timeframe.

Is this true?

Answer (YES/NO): NO